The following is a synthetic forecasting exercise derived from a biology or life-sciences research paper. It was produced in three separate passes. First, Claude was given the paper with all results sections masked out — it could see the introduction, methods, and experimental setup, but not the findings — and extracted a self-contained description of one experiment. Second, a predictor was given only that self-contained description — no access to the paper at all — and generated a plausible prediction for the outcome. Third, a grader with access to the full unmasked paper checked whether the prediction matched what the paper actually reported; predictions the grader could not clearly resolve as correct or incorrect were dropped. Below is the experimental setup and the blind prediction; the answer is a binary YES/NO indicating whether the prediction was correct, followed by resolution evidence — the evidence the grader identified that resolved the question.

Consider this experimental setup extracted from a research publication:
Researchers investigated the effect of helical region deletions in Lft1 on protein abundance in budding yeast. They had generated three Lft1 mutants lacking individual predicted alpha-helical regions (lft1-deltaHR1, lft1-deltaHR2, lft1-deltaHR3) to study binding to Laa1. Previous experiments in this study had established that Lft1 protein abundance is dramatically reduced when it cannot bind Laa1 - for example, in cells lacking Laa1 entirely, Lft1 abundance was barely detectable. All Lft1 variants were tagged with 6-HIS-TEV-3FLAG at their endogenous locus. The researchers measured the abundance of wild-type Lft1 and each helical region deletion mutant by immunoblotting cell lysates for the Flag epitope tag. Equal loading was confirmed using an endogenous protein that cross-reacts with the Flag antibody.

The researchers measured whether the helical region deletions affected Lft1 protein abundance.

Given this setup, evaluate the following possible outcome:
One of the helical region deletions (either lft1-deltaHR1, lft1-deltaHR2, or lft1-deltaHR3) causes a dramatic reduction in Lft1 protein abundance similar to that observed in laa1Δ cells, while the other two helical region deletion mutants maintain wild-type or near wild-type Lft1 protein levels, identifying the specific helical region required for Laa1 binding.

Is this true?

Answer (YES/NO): NO